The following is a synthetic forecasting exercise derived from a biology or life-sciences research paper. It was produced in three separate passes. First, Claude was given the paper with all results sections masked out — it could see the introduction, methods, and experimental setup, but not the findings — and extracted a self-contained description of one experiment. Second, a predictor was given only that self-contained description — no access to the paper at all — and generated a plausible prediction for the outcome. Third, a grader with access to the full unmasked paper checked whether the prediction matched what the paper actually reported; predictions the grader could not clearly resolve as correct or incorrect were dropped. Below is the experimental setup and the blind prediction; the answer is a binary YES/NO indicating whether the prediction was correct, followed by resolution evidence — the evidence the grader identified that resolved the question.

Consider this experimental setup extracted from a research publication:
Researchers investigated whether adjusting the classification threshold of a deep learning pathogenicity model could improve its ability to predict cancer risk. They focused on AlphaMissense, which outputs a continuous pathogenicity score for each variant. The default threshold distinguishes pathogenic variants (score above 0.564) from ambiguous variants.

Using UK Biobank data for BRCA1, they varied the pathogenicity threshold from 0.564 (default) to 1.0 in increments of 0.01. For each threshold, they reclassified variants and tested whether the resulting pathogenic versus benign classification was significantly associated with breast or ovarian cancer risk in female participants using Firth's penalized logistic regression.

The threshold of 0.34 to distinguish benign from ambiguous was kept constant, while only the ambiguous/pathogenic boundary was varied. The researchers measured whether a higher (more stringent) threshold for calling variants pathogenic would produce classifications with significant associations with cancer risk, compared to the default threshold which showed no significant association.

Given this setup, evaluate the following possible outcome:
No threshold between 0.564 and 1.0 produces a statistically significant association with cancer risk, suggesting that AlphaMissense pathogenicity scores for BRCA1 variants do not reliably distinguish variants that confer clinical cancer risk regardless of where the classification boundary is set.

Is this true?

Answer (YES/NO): NO